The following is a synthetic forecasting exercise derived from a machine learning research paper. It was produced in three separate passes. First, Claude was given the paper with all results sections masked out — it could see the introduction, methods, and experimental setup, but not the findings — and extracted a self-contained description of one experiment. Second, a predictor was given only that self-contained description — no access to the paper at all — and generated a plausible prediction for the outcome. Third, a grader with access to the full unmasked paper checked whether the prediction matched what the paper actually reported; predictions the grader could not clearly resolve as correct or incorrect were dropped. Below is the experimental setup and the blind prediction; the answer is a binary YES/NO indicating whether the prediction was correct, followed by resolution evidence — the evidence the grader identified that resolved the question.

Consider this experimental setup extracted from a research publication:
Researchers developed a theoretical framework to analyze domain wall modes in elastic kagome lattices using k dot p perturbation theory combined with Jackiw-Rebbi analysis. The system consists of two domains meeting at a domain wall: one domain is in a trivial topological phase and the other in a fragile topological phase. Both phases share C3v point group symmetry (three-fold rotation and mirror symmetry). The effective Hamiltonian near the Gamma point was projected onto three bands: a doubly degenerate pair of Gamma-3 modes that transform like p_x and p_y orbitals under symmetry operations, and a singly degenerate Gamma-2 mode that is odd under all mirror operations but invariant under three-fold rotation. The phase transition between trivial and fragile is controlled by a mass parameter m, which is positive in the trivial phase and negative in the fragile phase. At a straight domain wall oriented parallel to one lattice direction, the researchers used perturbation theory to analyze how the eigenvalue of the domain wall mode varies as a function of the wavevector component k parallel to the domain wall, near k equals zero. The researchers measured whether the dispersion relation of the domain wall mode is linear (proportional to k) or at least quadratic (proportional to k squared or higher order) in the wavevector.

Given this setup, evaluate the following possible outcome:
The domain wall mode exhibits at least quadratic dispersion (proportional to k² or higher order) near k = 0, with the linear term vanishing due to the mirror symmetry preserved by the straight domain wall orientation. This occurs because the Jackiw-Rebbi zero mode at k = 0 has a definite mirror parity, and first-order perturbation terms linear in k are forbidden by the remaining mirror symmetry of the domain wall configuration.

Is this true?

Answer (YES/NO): NO